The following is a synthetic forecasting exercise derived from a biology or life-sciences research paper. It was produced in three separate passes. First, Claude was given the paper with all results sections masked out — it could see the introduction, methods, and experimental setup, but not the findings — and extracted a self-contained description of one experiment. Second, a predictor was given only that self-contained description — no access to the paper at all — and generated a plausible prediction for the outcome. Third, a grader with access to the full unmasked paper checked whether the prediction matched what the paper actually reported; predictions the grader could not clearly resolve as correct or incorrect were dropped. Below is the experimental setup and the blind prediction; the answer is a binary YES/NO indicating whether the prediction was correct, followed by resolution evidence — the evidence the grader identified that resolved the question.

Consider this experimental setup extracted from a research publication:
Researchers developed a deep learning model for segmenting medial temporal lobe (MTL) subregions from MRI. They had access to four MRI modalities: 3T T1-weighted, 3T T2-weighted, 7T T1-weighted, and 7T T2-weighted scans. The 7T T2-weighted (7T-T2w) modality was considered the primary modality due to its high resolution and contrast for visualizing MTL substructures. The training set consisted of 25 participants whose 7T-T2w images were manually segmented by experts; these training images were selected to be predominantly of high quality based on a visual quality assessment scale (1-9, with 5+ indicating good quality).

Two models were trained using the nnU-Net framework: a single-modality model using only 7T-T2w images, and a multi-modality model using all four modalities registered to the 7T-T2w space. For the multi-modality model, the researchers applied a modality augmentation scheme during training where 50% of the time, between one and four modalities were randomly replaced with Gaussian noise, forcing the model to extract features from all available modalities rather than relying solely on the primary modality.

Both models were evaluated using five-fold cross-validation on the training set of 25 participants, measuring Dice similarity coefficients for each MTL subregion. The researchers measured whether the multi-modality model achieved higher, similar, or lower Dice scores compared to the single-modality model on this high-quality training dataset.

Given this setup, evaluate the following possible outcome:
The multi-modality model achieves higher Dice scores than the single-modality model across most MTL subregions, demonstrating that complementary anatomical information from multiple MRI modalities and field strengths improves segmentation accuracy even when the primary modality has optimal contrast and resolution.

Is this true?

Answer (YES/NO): YES